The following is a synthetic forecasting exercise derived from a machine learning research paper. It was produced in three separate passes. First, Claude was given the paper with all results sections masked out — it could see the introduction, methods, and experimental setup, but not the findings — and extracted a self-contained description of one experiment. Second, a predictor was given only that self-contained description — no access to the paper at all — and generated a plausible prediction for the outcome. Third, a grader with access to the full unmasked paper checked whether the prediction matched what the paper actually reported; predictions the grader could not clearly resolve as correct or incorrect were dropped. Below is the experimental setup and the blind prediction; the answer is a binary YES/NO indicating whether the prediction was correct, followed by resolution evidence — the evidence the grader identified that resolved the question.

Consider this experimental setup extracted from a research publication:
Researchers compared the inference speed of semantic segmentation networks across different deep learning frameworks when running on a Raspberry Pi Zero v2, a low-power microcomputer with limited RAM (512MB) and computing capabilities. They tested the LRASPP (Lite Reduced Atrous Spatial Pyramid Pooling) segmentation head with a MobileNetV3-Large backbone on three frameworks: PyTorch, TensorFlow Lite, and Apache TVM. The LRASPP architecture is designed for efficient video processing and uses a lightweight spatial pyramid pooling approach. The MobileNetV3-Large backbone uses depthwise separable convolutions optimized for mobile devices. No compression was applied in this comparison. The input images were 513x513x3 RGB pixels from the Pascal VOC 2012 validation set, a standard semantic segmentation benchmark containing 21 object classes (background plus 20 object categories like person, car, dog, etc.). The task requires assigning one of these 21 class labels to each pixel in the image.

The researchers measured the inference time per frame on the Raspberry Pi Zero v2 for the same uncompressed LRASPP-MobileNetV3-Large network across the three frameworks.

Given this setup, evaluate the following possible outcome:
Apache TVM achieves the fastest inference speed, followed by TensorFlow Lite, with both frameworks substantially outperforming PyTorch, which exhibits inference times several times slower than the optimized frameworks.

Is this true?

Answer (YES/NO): NO